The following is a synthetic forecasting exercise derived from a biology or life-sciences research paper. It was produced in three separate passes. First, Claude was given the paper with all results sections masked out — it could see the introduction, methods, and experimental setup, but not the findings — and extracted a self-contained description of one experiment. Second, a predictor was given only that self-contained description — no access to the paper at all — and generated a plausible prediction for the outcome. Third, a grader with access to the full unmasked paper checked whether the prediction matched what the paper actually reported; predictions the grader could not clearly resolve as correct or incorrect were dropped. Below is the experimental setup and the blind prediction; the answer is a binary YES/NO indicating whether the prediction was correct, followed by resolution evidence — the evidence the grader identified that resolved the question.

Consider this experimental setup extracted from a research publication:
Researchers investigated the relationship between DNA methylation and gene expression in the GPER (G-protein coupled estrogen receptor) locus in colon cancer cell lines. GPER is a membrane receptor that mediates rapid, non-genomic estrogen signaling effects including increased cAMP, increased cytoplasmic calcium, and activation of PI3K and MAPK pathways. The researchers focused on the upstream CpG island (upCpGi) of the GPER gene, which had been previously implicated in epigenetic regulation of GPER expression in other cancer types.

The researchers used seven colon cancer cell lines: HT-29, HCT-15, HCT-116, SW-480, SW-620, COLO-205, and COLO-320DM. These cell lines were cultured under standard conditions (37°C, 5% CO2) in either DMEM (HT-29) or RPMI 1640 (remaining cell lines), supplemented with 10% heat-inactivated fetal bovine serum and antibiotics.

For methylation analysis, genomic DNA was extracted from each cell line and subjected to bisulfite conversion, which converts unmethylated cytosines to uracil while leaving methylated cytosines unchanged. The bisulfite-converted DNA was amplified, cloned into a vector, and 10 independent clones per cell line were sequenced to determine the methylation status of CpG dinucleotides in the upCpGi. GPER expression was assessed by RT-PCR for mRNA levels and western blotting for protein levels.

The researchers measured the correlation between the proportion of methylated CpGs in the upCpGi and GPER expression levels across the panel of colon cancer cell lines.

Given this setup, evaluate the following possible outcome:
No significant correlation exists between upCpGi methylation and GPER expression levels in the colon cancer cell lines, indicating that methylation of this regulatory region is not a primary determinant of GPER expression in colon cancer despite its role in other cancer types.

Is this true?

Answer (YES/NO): NO